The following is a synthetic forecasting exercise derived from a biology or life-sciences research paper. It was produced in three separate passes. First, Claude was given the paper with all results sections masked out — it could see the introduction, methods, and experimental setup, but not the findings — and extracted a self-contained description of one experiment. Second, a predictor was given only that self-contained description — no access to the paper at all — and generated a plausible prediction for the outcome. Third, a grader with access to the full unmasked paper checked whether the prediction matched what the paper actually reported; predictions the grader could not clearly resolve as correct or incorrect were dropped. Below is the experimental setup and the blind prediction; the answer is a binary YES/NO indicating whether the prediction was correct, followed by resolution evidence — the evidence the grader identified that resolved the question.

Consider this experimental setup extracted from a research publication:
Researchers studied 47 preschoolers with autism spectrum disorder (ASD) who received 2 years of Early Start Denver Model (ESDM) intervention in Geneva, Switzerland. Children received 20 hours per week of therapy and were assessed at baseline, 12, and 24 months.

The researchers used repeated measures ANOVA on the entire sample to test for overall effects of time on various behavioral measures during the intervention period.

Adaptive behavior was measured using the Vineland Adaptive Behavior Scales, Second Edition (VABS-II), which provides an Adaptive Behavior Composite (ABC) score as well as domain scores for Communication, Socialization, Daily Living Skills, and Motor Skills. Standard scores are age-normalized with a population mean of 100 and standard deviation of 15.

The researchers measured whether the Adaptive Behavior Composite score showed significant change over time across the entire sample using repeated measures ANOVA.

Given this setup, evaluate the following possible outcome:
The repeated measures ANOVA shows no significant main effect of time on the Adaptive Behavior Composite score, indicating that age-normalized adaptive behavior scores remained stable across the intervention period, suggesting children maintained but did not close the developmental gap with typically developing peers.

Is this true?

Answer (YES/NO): YES